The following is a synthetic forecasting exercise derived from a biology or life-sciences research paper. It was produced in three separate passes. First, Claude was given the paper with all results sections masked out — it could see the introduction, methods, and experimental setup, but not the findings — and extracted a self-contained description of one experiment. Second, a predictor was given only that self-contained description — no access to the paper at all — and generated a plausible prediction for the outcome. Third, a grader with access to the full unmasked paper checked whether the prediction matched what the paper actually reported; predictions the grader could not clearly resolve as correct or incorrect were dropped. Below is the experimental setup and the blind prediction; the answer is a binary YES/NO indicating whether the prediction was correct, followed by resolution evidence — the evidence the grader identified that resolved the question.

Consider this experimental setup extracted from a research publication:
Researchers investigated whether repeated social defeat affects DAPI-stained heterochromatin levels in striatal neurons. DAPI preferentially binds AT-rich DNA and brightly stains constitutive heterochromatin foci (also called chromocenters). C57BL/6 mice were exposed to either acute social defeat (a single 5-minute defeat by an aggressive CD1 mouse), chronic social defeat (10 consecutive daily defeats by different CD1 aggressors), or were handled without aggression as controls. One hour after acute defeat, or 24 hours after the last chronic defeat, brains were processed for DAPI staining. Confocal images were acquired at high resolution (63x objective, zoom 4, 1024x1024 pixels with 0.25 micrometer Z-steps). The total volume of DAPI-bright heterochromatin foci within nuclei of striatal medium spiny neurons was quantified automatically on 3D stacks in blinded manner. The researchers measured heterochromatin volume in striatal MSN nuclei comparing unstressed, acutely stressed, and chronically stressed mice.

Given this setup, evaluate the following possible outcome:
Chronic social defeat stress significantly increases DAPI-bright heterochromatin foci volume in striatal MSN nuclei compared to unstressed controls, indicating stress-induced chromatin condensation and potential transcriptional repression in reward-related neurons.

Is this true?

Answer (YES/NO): NO